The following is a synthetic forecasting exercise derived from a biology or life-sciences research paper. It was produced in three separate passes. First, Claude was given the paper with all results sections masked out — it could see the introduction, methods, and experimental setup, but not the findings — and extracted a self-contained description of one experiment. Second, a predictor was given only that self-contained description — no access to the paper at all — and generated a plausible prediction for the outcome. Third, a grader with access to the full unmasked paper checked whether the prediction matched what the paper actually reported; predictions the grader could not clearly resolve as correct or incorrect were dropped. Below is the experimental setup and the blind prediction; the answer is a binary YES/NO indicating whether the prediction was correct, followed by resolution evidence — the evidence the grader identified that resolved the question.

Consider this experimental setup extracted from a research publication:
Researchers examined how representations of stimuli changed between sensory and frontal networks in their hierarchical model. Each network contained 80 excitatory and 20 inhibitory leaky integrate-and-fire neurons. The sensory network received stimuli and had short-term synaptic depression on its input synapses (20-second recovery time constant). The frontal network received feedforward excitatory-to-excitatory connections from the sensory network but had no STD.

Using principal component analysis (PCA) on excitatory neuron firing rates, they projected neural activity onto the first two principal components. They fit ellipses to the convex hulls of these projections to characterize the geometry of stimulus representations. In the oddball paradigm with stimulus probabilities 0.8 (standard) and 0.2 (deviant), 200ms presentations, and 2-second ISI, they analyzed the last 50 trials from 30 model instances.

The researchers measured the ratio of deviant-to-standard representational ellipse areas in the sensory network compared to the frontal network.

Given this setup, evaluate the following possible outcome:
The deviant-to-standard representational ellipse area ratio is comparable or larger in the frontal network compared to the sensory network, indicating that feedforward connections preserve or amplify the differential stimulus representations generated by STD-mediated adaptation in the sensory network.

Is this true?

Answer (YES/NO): YES